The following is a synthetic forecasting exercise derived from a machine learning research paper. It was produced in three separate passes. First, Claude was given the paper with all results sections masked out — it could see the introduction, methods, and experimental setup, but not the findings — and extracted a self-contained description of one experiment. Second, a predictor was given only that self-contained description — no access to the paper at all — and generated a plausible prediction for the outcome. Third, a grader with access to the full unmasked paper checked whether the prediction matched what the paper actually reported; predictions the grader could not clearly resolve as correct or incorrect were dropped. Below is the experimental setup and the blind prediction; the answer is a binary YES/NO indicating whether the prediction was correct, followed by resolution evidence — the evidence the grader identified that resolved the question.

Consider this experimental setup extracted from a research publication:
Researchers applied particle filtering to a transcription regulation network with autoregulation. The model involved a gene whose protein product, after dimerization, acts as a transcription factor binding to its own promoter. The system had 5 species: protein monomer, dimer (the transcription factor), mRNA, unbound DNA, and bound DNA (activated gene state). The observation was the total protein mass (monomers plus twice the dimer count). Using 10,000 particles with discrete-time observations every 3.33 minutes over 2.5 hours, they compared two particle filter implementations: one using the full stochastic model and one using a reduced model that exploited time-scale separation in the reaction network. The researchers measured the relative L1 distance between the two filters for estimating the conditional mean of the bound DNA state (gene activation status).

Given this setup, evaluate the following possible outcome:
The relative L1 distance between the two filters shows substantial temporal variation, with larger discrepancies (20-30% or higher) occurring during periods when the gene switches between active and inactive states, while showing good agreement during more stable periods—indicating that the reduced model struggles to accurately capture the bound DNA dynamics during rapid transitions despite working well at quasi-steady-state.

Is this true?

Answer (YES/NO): NO